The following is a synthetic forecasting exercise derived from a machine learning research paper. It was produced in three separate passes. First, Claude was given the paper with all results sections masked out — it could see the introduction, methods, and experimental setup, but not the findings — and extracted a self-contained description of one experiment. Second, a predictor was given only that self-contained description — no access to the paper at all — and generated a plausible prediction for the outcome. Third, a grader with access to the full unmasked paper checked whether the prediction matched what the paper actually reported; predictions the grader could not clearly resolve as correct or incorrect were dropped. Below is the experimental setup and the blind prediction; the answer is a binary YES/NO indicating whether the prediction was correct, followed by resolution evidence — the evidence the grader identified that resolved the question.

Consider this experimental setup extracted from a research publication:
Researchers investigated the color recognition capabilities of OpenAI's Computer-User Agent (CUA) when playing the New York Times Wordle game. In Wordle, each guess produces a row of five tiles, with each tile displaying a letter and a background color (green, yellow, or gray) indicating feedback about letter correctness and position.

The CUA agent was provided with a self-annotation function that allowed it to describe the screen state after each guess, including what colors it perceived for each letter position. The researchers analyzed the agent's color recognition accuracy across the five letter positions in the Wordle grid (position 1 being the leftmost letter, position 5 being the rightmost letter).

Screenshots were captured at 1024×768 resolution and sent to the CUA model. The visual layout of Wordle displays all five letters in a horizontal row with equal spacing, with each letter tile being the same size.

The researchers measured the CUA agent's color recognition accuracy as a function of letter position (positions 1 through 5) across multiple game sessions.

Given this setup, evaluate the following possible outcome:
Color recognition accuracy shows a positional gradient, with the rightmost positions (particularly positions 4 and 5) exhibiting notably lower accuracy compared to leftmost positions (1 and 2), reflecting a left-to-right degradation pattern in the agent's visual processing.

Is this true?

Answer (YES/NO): NO